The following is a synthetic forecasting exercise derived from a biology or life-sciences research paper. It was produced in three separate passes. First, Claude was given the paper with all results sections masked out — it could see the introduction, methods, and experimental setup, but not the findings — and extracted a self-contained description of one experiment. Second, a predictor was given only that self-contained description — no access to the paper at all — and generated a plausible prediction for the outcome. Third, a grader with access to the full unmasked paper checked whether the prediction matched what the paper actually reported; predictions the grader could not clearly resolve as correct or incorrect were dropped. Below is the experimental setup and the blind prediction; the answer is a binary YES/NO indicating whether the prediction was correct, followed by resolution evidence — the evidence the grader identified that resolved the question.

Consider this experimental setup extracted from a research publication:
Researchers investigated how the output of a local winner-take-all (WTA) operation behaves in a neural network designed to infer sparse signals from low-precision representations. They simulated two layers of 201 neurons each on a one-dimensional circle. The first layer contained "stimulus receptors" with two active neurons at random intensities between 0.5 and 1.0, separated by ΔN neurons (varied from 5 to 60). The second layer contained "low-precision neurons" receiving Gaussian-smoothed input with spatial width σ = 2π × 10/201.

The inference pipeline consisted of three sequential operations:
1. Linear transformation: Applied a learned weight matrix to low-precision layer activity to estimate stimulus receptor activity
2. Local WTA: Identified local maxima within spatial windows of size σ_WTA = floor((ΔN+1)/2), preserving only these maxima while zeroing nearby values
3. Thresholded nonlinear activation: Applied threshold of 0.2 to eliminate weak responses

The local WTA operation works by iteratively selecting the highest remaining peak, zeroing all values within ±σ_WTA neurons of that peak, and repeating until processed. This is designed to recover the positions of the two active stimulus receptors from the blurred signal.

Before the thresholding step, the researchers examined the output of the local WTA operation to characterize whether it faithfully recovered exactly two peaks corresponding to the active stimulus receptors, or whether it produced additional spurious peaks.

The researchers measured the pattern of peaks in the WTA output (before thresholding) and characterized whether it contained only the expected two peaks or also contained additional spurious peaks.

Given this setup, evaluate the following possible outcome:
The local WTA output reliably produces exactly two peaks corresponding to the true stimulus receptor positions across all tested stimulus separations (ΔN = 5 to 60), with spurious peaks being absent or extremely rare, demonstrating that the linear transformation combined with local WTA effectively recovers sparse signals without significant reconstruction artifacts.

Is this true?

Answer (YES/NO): NO